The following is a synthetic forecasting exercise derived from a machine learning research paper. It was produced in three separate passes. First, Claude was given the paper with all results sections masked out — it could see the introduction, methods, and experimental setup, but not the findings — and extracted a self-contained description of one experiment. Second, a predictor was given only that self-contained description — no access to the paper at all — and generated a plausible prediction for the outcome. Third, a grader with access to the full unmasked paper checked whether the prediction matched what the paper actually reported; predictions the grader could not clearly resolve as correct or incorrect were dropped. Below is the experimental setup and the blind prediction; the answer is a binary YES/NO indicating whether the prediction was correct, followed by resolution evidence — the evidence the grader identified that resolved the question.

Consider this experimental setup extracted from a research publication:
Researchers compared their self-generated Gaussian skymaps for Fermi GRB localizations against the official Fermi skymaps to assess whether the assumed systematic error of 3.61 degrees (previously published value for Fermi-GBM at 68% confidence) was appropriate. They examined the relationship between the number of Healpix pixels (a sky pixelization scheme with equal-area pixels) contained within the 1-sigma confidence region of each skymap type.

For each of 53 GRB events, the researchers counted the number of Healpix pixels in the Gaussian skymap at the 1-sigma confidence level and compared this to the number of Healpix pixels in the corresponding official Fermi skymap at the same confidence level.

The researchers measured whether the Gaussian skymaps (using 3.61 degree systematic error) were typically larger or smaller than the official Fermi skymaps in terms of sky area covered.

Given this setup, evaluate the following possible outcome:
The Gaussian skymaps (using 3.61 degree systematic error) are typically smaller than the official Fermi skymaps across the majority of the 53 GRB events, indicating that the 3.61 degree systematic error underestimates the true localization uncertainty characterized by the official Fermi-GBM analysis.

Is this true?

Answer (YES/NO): YES